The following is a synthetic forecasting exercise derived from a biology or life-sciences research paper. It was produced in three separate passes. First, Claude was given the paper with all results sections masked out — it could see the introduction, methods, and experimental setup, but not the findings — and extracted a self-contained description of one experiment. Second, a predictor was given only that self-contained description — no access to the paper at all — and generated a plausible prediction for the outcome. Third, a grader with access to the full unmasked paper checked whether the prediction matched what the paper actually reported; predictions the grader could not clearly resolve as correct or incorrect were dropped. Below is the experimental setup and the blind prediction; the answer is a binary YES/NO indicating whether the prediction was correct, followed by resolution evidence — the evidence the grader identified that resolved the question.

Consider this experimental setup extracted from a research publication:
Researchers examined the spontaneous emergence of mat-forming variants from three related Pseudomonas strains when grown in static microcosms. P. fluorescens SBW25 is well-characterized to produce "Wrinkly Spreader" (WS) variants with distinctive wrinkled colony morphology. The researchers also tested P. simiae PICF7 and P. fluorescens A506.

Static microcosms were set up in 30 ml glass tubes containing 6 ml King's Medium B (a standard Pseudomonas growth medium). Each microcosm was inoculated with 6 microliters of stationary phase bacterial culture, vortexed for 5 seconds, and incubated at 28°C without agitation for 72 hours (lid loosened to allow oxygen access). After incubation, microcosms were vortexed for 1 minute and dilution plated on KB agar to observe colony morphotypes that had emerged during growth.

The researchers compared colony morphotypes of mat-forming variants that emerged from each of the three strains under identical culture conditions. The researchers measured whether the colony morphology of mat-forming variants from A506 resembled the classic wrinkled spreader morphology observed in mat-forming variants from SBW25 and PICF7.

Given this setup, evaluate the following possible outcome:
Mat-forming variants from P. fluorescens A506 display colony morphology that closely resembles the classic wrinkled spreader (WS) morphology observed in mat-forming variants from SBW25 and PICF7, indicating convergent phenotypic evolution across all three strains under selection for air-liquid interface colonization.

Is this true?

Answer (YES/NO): NO